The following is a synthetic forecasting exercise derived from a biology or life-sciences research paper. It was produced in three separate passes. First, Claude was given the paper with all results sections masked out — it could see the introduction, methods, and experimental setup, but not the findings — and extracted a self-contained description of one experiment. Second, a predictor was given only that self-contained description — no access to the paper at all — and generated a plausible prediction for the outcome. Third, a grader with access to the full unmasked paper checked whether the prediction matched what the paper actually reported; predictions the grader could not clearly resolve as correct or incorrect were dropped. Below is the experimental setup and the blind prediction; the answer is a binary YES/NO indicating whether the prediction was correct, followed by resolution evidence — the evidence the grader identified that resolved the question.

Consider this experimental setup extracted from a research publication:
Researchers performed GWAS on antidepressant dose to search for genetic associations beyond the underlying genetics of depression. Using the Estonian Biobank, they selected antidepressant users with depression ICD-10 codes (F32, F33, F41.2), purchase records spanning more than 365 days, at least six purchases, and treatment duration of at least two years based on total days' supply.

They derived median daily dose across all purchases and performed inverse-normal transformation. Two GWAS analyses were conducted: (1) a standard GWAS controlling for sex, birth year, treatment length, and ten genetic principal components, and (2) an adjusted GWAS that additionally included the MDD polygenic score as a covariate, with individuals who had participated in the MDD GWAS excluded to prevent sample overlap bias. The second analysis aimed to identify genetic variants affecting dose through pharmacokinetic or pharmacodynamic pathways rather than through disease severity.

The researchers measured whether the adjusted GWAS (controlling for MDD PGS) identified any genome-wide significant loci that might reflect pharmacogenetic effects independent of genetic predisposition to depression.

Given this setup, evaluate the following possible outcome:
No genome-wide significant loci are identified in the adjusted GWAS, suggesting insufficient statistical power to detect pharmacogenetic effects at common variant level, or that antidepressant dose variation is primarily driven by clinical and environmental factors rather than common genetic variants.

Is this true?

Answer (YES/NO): YES